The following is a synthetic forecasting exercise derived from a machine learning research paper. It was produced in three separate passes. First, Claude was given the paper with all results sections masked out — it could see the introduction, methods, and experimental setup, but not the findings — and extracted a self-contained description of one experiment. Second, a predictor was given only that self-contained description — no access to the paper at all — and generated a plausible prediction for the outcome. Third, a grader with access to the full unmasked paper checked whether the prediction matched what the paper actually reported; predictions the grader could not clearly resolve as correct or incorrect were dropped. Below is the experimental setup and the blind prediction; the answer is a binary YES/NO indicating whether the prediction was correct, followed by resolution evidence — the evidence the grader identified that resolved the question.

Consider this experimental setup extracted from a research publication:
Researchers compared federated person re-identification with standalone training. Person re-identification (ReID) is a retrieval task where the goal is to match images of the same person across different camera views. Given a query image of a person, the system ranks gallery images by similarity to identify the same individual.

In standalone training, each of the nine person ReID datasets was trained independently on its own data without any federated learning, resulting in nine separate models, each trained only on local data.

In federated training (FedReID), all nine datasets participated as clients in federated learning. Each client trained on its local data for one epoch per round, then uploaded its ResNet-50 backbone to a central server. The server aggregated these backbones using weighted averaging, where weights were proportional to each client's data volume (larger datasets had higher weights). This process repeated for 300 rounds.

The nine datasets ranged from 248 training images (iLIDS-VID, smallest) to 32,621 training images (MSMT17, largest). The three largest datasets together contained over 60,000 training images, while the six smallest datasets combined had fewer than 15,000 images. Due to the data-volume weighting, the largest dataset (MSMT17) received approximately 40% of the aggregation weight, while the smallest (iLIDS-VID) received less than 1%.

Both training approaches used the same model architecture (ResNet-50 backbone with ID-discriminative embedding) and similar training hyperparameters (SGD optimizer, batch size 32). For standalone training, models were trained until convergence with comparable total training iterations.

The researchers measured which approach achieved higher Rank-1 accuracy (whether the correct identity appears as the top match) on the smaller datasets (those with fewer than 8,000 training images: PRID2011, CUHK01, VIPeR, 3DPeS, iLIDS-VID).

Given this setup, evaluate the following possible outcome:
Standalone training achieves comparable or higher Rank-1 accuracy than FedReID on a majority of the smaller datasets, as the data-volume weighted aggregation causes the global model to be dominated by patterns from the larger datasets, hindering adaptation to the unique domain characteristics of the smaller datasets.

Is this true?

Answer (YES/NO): NO